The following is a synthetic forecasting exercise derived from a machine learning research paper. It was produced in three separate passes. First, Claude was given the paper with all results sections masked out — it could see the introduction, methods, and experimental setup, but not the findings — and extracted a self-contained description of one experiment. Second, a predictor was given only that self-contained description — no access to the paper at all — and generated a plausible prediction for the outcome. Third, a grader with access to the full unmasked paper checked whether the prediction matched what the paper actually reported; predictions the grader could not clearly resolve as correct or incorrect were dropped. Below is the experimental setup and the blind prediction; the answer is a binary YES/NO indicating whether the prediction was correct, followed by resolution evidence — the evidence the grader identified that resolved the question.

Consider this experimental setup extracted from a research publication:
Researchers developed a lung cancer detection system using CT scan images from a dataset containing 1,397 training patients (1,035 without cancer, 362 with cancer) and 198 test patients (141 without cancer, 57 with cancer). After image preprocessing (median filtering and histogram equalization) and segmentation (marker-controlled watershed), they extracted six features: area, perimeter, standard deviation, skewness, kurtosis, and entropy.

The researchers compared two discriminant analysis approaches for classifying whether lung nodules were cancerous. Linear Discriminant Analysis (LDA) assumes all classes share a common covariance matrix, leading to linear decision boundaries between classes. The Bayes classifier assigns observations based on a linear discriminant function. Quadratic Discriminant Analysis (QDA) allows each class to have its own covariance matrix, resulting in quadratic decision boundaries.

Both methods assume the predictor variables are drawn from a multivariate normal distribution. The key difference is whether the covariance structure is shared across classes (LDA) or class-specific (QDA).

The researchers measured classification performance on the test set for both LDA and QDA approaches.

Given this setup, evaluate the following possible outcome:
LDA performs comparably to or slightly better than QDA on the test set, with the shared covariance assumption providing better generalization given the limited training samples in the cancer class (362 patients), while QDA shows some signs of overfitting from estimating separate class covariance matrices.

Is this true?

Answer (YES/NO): NO